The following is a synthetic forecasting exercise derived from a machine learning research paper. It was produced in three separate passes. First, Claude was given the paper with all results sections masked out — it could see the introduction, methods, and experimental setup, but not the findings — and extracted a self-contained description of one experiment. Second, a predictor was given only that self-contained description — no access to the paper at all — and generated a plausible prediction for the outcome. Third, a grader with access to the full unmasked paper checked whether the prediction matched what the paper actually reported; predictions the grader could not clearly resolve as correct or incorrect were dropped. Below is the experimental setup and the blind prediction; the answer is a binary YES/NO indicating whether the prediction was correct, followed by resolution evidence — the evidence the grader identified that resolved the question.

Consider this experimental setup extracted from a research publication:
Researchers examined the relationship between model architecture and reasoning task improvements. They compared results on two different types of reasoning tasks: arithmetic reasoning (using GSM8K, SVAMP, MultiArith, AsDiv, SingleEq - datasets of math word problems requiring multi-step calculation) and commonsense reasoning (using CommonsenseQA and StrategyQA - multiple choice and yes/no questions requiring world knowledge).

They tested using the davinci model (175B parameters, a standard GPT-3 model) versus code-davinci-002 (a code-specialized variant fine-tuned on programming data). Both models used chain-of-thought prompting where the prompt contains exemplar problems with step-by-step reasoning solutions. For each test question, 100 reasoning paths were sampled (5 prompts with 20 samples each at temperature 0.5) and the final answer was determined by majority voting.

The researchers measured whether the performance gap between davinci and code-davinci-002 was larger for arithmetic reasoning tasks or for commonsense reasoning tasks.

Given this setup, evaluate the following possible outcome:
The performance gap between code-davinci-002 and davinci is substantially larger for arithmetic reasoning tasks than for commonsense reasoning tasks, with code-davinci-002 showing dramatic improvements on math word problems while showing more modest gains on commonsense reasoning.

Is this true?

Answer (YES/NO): YES